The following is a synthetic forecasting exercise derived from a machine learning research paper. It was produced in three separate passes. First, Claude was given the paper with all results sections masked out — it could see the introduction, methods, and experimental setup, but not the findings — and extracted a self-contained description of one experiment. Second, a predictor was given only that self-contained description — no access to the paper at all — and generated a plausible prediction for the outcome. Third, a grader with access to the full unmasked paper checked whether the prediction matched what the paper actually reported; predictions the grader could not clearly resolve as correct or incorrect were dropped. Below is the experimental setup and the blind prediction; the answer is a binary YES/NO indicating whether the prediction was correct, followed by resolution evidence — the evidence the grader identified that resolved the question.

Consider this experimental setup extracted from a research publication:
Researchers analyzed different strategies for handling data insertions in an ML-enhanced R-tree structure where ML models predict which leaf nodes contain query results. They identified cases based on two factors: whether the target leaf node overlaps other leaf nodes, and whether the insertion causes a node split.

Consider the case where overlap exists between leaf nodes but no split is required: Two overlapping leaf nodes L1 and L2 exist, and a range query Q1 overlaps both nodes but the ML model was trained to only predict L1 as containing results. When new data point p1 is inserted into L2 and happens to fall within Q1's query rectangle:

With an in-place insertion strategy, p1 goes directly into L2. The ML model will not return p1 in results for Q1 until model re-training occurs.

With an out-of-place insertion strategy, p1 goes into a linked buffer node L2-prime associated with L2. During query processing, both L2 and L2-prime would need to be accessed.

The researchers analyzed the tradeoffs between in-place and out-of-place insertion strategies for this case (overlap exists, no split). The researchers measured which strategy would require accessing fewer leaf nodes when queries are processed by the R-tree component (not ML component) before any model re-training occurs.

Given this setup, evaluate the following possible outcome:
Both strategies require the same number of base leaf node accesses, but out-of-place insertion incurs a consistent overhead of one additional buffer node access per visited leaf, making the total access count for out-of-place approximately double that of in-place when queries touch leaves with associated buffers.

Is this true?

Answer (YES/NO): NO